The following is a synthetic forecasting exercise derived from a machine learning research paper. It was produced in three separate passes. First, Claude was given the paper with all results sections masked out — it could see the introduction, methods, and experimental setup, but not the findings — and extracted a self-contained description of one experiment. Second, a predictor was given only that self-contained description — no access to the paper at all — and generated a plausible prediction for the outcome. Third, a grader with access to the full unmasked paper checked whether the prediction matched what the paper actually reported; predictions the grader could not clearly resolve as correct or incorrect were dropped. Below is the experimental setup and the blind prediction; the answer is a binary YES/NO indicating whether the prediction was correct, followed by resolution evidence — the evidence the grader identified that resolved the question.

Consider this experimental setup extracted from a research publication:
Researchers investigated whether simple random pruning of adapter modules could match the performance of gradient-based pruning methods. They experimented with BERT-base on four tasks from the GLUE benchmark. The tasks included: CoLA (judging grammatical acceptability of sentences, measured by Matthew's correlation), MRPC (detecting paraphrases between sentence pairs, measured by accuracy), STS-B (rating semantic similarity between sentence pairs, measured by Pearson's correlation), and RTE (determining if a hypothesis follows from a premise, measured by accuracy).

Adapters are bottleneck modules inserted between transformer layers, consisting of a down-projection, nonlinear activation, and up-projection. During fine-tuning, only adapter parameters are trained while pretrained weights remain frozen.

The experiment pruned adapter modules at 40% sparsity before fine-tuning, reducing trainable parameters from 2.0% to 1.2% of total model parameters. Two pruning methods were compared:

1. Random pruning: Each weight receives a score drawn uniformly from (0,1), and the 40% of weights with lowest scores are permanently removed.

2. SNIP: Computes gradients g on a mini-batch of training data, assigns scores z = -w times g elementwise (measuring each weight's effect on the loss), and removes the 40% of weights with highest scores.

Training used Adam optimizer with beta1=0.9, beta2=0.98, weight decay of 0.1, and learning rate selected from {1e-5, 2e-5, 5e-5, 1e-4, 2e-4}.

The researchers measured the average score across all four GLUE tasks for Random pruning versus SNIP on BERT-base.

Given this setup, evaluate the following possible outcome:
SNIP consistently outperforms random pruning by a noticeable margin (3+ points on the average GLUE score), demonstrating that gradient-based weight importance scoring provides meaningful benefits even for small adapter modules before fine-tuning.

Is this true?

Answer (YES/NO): NO